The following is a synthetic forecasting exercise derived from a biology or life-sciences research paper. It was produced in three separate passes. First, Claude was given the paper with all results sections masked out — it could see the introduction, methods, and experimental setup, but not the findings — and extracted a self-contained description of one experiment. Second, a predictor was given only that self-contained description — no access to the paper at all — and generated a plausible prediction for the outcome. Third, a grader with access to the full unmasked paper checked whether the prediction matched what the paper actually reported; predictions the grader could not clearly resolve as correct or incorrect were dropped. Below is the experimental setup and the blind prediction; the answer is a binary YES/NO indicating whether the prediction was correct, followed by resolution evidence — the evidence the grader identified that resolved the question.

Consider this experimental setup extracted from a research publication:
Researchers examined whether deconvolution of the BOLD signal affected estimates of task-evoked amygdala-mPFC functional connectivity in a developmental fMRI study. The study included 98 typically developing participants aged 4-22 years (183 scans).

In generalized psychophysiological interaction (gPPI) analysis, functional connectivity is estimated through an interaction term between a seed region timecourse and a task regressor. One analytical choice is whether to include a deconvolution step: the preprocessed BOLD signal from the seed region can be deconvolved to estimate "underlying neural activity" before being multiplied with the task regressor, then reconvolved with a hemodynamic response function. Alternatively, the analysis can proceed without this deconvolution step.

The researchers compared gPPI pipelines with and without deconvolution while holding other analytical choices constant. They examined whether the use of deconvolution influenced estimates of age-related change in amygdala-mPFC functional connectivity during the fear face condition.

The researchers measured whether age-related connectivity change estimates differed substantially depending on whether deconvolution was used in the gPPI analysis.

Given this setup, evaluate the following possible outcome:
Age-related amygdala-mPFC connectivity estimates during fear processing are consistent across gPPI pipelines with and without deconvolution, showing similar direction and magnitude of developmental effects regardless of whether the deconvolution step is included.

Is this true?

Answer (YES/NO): NO